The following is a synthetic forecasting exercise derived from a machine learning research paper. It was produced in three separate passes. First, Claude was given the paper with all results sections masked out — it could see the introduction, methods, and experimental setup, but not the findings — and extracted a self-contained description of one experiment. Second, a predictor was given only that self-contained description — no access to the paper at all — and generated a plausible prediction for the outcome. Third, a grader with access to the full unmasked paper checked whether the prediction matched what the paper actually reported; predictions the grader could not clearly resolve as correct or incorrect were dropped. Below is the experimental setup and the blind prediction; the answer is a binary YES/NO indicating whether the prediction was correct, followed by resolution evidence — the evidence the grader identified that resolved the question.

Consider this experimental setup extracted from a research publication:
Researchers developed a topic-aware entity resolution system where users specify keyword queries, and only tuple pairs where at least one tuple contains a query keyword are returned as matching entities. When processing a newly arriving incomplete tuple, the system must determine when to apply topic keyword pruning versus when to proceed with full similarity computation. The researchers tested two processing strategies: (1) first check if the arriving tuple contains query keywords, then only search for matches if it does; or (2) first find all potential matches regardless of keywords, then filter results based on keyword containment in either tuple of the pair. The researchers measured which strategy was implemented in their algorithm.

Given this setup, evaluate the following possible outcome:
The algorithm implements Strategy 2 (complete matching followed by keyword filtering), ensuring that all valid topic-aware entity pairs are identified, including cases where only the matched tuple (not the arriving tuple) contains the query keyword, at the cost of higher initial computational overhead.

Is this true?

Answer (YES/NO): NO